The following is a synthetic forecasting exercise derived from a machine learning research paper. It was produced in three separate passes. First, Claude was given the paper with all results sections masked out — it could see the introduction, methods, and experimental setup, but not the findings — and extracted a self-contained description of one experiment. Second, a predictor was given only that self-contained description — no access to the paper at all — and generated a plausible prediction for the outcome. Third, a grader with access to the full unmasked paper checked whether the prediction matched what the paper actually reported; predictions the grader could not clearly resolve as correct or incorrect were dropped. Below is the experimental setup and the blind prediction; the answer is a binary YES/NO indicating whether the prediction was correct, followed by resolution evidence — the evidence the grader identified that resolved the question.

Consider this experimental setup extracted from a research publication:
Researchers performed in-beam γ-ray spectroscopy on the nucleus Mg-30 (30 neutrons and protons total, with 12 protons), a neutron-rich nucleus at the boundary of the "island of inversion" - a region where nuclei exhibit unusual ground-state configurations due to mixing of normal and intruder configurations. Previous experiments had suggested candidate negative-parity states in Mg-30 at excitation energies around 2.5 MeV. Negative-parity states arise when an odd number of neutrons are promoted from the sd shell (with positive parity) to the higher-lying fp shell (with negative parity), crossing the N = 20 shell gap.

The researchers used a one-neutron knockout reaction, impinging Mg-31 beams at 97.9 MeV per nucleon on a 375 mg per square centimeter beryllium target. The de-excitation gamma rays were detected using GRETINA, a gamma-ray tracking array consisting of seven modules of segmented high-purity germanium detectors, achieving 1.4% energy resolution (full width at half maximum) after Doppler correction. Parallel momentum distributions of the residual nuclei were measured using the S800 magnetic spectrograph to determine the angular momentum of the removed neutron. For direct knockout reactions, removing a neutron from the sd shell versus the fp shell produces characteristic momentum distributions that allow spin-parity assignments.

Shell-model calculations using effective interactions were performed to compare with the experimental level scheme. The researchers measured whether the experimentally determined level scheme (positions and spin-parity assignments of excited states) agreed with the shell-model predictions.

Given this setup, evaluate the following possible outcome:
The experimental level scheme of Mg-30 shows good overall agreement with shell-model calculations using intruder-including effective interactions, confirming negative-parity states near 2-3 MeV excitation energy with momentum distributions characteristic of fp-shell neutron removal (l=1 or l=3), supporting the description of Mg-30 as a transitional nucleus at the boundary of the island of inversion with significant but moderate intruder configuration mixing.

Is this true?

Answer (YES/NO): NO